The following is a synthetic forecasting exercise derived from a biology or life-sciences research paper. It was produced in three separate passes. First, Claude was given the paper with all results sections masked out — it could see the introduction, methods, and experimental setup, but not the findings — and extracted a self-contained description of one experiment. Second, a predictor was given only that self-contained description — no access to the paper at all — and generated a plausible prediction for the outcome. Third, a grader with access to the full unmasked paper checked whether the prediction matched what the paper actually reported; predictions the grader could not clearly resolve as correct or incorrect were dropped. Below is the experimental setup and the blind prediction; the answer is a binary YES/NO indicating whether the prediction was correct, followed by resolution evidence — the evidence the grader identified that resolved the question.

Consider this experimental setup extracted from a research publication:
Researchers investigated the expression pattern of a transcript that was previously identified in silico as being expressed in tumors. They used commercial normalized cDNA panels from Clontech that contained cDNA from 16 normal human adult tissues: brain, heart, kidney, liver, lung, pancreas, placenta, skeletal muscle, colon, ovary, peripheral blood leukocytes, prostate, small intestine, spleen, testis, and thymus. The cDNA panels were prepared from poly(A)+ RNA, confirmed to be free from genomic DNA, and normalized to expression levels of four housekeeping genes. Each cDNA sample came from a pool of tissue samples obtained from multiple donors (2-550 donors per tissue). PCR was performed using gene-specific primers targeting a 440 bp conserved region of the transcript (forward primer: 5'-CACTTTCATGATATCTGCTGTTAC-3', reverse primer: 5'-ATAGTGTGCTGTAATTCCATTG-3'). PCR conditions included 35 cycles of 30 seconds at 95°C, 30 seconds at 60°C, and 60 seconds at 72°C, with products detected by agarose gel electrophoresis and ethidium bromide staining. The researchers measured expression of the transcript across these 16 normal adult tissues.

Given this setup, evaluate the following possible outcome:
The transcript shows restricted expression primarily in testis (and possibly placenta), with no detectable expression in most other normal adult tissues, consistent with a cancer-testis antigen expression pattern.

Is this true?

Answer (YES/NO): NO